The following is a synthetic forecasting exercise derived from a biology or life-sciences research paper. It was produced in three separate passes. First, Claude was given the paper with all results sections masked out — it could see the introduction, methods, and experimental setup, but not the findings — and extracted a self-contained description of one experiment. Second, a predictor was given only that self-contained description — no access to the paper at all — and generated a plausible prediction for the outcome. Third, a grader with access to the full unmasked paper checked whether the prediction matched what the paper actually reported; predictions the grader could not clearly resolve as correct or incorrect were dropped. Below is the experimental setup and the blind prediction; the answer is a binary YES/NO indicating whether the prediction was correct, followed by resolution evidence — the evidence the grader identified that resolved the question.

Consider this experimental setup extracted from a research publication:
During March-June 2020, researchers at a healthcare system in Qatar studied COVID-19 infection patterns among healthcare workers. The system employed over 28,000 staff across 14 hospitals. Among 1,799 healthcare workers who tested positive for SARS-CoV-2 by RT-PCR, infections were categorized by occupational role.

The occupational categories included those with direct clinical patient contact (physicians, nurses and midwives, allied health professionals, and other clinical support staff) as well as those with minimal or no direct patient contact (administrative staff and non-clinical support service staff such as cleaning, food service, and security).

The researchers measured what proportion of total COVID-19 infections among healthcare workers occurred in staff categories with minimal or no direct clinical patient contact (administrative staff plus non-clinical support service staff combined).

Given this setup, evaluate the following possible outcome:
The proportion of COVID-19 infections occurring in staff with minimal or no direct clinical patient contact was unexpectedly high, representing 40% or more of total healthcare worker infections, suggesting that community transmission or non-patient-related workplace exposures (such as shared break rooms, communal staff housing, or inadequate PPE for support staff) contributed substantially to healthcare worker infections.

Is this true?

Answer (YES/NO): YES